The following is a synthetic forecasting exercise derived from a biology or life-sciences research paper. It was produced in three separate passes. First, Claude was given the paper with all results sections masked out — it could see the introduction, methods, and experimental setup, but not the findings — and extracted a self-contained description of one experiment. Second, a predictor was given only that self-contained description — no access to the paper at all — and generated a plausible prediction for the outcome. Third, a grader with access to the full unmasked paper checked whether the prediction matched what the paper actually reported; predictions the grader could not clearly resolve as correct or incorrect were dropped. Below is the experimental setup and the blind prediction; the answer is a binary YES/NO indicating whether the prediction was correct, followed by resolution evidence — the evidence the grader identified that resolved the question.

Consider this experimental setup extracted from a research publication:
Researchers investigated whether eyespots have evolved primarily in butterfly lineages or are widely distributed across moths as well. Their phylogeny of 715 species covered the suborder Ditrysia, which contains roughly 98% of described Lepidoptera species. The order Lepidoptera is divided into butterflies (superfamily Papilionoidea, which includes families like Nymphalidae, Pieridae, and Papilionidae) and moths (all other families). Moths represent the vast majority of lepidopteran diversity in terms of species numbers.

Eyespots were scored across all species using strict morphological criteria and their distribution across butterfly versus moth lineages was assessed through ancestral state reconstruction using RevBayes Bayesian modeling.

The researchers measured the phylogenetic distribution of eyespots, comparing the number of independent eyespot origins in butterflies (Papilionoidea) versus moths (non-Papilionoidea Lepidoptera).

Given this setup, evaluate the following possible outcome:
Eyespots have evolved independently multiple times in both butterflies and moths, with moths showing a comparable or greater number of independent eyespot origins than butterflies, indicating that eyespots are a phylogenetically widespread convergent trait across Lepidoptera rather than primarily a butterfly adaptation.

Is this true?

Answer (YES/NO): YES